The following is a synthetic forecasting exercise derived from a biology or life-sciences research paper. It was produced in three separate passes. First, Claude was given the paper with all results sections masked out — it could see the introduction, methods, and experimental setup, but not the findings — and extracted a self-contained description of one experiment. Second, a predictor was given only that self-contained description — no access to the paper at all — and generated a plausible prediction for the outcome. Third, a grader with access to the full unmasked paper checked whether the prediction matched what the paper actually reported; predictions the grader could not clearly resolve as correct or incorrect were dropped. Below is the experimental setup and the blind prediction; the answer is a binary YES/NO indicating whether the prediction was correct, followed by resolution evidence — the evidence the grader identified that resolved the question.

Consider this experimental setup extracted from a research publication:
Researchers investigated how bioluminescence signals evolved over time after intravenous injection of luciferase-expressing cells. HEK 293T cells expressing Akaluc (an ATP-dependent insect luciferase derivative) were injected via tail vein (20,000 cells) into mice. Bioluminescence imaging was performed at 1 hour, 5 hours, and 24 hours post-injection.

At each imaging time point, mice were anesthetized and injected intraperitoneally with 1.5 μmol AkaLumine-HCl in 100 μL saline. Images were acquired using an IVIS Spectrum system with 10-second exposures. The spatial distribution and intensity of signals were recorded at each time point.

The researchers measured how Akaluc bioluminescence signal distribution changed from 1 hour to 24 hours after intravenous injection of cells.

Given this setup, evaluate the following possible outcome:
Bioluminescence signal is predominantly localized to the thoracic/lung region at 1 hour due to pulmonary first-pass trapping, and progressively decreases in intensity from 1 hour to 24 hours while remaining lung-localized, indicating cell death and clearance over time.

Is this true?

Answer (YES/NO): NO